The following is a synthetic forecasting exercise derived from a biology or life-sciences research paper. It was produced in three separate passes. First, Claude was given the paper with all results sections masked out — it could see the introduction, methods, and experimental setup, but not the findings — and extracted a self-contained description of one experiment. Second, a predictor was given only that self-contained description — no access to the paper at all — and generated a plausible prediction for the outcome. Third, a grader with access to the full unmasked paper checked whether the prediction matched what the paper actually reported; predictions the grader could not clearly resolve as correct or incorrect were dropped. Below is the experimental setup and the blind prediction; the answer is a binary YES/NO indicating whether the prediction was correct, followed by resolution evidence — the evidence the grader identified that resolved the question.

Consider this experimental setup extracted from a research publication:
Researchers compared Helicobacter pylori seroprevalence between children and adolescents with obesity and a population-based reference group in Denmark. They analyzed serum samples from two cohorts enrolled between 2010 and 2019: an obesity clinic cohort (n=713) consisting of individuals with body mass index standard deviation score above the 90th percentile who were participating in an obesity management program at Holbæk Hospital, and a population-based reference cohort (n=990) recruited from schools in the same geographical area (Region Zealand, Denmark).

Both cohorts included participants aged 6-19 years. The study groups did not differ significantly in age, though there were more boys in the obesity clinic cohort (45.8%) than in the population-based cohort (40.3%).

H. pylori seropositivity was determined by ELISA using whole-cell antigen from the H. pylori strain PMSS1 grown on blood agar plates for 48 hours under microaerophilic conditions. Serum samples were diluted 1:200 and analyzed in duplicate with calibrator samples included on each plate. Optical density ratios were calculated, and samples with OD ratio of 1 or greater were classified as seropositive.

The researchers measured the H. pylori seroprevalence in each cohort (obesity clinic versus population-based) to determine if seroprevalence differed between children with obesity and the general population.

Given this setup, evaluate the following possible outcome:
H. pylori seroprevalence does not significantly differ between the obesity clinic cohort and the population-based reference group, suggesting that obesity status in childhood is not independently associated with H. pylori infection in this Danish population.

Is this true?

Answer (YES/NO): YES